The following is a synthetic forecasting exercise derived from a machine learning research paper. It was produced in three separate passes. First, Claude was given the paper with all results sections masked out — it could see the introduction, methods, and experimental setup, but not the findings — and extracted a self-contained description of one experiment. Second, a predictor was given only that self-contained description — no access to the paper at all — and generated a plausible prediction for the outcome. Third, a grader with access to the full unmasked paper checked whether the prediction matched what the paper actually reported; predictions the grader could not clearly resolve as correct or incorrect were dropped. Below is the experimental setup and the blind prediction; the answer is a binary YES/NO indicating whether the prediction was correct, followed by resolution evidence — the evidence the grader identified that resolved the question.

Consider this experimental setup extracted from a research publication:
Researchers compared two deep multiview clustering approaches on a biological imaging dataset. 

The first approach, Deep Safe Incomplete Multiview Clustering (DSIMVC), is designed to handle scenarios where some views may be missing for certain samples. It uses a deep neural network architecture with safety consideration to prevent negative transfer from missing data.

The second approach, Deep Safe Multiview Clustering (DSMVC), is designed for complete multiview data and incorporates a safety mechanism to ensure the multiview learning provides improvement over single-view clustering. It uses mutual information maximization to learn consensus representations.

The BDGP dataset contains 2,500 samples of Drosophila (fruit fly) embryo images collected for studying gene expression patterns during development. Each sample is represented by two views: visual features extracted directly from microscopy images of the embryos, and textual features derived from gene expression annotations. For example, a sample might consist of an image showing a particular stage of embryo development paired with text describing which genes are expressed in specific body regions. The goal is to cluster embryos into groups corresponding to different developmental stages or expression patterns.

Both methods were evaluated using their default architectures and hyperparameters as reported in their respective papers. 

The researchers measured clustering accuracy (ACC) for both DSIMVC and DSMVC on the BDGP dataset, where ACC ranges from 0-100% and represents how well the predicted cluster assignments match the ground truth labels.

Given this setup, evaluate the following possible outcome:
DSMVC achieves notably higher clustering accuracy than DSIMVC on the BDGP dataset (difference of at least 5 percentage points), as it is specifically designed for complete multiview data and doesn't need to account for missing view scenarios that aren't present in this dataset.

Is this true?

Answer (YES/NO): NO